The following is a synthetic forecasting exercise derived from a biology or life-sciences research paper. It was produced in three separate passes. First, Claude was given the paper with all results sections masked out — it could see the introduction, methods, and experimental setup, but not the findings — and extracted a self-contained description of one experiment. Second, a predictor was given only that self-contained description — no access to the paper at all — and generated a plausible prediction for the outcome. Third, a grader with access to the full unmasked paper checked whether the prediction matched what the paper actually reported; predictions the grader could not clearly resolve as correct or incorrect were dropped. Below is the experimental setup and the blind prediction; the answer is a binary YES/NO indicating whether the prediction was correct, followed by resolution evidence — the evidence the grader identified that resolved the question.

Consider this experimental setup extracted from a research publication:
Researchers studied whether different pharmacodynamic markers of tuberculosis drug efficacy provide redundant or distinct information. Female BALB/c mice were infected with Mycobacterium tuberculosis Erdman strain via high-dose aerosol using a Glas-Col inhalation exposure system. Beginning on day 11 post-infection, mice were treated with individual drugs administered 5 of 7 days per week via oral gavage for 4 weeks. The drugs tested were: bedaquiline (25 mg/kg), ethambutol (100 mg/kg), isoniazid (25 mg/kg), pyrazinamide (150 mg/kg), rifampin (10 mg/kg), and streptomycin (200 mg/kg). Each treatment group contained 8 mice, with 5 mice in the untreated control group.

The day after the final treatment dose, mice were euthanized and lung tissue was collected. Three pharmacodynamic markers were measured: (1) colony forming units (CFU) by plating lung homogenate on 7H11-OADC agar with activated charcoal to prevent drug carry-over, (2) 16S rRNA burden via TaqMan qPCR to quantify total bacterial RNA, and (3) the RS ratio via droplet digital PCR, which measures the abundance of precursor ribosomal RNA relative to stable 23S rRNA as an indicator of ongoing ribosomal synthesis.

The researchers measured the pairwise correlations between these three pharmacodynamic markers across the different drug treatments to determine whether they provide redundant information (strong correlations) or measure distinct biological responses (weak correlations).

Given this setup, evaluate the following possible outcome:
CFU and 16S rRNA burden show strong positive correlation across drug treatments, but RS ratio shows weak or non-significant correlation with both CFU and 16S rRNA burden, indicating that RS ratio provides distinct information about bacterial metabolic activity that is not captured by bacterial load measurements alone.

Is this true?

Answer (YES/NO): NO